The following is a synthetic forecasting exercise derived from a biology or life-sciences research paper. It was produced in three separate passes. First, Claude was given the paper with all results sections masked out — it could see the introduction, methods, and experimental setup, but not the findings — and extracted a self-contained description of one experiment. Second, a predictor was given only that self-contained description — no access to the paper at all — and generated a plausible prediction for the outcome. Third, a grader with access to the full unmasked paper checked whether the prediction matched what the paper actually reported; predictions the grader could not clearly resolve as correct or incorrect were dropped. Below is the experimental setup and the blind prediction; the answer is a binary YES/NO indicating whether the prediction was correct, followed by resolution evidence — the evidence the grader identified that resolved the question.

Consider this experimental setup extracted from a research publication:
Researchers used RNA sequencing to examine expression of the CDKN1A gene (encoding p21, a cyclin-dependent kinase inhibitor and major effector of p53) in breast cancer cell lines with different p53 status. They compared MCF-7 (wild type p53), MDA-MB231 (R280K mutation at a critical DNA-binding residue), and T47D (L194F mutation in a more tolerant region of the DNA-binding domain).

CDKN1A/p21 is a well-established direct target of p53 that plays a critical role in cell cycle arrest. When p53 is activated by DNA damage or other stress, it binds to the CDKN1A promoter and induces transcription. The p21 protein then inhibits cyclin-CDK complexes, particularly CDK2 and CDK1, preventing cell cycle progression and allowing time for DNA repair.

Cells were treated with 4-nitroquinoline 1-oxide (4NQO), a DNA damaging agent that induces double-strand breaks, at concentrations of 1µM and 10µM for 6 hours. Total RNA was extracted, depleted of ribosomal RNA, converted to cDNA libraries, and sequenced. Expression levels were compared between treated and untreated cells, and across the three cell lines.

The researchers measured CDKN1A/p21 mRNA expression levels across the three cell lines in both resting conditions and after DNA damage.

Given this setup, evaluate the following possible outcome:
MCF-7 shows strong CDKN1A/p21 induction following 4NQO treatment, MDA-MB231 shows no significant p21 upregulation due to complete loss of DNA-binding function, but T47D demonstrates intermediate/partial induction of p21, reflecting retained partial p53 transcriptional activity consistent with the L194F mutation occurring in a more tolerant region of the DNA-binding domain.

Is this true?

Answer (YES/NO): YES